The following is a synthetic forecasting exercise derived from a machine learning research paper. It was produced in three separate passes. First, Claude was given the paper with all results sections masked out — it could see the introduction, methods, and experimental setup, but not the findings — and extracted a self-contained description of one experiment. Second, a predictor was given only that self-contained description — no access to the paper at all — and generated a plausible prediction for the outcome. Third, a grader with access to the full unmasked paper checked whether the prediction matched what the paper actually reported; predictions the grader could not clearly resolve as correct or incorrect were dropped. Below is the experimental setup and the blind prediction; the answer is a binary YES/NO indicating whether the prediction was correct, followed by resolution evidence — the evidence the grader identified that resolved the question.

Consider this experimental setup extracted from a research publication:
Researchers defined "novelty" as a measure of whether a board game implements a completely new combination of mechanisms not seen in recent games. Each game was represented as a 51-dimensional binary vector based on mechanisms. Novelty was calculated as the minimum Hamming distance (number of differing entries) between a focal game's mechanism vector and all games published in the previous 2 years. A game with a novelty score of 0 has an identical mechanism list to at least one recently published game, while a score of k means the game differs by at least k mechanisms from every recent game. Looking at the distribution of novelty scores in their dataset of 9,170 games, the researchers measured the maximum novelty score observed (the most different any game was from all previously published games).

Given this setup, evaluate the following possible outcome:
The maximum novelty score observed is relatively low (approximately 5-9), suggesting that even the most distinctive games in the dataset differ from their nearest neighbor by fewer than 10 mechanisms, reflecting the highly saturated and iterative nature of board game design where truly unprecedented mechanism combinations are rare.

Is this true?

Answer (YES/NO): NO